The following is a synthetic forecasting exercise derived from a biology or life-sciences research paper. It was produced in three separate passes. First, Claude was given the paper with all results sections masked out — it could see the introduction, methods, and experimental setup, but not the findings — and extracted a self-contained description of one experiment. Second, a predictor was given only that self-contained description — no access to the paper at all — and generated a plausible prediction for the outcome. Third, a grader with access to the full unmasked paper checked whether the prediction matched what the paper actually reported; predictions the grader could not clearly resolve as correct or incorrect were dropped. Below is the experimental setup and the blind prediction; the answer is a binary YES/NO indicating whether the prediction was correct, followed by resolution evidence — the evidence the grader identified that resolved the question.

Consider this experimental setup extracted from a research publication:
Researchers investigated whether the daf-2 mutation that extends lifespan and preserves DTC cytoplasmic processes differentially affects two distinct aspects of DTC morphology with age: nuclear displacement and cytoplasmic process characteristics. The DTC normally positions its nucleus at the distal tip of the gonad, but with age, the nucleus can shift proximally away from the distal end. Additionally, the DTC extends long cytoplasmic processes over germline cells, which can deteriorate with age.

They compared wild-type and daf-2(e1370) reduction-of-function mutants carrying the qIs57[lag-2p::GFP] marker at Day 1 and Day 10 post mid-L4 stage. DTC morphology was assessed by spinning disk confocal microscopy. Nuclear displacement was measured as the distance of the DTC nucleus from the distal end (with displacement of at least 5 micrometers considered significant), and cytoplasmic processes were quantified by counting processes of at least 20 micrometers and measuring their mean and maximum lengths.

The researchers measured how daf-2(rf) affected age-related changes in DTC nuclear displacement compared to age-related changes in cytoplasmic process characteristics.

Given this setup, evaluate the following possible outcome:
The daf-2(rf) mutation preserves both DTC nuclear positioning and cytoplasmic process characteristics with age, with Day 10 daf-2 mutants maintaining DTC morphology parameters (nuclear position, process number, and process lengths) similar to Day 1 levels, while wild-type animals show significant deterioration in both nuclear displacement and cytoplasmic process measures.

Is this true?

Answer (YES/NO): NO